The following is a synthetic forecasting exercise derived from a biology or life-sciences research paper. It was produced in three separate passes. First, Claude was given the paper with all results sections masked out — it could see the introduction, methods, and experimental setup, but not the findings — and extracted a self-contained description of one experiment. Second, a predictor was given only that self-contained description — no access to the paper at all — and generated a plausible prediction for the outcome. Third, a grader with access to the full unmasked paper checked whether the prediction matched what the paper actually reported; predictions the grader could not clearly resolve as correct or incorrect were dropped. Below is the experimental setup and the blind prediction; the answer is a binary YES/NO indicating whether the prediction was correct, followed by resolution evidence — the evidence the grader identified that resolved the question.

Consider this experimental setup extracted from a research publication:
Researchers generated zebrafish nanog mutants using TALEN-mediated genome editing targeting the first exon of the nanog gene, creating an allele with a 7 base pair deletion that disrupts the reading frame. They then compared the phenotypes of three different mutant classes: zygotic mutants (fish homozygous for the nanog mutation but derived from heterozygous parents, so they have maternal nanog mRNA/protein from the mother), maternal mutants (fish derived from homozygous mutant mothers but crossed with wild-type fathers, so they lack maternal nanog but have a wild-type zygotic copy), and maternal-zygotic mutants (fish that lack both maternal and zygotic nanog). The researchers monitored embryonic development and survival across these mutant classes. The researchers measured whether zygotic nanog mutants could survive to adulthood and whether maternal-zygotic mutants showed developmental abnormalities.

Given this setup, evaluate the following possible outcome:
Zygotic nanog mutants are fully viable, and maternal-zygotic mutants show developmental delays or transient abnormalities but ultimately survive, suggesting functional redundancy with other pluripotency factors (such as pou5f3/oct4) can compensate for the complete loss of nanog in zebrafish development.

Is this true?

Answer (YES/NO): NO